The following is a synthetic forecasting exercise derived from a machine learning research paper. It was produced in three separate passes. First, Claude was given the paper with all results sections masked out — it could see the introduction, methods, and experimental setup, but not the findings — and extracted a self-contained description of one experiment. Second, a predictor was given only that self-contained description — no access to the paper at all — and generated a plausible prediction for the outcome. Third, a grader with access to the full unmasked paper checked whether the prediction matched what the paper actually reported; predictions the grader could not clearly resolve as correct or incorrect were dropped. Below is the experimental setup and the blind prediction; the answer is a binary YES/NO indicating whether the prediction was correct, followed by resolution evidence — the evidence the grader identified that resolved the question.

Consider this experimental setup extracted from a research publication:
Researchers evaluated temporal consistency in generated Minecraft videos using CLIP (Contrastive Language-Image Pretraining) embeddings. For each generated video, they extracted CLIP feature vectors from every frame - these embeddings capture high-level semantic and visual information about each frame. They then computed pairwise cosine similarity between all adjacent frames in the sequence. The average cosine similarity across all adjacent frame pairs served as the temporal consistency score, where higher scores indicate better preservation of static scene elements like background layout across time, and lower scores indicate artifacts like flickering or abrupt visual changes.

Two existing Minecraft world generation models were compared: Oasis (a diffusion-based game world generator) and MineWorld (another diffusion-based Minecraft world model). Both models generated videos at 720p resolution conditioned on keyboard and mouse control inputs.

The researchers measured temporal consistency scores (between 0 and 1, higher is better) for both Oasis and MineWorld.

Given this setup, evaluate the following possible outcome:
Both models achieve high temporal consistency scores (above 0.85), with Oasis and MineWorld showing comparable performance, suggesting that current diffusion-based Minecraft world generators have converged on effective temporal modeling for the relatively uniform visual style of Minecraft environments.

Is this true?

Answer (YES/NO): YES